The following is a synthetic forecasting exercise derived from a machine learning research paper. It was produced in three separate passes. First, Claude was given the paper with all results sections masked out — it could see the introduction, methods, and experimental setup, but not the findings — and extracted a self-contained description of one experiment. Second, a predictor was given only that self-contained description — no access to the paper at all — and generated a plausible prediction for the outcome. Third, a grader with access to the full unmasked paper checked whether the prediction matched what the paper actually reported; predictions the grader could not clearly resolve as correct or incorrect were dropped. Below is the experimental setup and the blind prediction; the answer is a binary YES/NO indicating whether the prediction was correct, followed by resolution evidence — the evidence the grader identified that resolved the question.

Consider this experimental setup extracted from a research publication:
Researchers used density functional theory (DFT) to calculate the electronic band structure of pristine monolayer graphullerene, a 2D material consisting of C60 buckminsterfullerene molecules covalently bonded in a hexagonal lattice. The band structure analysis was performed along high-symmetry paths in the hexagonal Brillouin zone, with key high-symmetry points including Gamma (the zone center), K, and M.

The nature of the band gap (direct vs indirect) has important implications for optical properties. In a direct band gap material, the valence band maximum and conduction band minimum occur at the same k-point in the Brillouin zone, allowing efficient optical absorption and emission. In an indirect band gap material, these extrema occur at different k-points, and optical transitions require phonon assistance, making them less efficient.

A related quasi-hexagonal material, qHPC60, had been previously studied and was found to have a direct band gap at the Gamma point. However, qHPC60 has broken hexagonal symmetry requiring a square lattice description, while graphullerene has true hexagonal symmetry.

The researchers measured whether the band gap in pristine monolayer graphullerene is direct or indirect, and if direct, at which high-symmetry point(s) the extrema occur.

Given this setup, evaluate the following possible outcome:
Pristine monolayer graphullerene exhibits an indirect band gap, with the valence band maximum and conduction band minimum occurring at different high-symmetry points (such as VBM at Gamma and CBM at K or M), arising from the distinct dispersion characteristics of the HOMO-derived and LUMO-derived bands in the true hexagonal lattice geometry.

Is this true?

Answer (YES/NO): NO